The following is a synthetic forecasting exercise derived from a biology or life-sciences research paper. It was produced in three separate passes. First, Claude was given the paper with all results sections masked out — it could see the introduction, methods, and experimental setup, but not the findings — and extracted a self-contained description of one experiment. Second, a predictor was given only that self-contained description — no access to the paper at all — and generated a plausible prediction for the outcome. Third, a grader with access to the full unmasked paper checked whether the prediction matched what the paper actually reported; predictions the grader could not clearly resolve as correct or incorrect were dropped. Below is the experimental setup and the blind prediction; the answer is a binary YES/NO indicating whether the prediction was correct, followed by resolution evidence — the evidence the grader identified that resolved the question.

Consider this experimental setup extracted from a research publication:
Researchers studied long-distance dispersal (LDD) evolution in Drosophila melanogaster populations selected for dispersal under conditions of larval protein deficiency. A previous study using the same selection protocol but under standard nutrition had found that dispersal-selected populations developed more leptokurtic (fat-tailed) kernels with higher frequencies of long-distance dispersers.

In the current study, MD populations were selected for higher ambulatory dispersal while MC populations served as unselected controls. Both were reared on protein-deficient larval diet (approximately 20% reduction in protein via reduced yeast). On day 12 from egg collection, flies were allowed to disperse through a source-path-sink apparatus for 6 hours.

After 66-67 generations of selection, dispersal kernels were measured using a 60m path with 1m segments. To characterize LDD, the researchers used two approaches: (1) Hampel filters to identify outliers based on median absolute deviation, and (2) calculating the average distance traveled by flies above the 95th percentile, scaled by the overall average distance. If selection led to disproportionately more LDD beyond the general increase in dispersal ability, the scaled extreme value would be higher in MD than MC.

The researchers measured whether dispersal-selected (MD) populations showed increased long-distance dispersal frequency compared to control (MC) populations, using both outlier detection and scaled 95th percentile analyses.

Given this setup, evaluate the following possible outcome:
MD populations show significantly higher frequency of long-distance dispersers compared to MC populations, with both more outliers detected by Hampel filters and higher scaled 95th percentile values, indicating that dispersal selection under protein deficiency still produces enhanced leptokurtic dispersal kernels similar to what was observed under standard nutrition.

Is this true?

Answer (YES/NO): NO